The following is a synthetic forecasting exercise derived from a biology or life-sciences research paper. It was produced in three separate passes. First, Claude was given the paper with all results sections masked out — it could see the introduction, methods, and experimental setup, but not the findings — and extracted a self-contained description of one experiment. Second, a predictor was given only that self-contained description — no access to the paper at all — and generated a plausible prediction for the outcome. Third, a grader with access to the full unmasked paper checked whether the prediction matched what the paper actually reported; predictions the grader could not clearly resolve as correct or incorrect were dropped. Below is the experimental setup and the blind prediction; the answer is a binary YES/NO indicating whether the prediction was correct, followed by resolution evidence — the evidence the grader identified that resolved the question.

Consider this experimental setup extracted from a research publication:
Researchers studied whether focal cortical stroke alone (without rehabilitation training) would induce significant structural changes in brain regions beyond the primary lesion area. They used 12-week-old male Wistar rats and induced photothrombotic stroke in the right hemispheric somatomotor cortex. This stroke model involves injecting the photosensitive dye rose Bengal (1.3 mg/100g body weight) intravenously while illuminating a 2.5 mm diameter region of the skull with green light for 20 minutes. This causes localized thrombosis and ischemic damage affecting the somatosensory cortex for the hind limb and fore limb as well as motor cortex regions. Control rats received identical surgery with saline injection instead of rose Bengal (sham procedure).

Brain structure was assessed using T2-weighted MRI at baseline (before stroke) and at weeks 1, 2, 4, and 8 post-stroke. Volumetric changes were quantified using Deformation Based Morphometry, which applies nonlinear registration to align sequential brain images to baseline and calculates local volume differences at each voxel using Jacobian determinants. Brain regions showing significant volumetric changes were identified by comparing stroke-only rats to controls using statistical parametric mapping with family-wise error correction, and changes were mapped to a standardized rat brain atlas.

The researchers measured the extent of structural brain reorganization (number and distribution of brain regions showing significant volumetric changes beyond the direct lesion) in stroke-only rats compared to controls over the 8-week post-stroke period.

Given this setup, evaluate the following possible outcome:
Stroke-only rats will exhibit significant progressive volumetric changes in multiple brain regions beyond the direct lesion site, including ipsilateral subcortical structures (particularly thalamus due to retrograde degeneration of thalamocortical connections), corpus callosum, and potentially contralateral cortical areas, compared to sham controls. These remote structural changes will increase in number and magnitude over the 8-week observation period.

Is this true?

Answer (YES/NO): NO